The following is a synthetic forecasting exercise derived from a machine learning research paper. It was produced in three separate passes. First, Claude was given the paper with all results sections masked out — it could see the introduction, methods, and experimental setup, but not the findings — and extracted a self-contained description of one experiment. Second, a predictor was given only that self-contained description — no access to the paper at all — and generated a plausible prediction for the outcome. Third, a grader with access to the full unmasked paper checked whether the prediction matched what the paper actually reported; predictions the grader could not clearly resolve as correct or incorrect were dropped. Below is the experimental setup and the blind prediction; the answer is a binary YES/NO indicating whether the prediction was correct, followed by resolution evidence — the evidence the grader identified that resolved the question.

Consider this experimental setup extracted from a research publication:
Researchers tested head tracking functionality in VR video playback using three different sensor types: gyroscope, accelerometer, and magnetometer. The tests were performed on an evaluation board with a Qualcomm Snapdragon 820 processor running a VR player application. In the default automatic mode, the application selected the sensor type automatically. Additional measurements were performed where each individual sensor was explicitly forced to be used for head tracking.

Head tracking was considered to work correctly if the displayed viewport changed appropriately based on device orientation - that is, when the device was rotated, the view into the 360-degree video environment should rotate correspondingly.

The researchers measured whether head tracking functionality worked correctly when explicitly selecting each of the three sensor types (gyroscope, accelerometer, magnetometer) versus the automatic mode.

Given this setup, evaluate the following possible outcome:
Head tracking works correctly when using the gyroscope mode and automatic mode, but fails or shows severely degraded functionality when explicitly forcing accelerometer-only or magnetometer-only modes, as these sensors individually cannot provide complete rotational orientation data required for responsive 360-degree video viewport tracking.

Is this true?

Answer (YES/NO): YES